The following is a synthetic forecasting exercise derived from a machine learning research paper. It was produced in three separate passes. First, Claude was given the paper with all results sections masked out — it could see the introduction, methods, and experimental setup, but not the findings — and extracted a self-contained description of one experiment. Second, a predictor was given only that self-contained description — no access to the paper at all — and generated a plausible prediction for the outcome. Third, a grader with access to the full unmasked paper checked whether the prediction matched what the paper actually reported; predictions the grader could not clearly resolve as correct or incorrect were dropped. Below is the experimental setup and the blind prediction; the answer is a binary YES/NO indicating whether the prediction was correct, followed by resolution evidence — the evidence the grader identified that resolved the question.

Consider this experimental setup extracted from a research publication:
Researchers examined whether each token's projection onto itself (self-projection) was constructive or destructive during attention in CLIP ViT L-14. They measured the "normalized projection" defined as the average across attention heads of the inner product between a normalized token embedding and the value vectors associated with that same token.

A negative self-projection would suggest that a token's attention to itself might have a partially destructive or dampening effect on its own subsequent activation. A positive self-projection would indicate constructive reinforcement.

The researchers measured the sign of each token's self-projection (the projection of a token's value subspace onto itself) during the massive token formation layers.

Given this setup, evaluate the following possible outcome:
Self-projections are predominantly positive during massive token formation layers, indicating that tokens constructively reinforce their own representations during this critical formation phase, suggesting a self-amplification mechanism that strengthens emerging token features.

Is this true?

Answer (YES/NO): NO